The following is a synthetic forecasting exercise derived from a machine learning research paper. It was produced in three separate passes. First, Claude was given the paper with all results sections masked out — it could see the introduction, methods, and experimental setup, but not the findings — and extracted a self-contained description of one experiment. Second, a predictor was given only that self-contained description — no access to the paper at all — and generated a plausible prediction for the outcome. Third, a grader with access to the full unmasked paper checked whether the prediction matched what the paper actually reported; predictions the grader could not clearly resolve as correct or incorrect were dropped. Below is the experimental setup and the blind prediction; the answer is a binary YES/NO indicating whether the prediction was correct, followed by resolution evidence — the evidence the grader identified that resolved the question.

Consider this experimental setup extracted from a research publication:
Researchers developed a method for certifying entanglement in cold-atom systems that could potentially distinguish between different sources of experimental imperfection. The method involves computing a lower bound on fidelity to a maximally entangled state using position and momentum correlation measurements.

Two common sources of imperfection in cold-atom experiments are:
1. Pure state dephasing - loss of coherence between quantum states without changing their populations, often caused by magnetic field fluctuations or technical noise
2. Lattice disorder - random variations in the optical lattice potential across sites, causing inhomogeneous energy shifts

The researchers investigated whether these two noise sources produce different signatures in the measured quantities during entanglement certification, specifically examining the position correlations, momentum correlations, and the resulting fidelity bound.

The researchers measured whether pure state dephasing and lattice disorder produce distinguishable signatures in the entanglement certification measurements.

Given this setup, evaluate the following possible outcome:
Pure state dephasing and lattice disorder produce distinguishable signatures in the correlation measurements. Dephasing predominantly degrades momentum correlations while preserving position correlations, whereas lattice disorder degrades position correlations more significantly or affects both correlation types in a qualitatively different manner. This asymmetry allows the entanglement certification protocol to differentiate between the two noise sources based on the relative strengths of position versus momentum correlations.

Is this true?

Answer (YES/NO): NO